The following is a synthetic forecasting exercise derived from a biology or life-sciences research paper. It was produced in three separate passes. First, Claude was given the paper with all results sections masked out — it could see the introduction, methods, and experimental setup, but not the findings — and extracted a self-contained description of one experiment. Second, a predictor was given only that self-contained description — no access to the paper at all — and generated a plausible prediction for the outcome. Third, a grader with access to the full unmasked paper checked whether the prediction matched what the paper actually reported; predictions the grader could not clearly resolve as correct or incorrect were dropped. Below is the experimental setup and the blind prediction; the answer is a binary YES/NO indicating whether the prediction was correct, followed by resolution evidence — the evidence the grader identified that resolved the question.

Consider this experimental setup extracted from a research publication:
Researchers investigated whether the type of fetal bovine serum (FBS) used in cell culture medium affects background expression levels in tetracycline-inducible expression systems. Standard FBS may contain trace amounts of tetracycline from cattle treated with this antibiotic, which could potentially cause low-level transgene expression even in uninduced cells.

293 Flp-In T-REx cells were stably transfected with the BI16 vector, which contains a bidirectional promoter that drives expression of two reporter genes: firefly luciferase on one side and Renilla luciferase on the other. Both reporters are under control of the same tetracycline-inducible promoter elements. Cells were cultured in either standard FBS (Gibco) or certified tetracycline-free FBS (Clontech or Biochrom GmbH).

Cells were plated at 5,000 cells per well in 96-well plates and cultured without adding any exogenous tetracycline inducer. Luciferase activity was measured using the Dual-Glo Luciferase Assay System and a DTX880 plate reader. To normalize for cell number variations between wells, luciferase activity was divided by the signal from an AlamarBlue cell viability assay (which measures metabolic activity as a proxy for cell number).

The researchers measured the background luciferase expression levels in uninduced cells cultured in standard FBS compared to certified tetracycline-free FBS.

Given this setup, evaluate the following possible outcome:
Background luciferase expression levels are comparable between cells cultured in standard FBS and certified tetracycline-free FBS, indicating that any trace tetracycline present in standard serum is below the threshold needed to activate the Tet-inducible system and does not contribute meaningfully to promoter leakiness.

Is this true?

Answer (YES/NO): YES